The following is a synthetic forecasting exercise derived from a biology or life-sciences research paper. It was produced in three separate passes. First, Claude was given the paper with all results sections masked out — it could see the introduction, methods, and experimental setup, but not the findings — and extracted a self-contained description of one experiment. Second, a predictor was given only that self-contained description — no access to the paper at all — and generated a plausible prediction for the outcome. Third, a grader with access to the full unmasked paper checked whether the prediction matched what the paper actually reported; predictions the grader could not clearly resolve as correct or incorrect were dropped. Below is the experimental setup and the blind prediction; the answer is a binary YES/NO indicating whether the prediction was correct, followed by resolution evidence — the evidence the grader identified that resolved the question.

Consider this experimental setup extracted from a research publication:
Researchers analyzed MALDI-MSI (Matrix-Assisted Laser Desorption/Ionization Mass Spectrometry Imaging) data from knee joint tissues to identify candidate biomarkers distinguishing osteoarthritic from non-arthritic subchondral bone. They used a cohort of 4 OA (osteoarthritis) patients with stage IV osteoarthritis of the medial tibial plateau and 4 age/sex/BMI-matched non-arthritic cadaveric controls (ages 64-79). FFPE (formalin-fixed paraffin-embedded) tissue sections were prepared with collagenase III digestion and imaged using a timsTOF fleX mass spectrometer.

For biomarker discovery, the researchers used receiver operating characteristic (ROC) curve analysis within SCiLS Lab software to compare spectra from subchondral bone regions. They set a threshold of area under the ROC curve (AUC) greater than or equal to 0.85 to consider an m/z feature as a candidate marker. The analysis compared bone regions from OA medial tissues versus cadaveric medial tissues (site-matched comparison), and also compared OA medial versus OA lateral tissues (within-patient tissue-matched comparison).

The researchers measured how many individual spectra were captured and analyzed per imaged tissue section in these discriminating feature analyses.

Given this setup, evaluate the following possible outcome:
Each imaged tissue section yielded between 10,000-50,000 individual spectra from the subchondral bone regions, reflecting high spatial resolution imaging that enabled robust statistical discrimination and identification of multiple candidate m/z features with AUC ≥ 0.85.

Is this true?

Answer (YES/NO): YES